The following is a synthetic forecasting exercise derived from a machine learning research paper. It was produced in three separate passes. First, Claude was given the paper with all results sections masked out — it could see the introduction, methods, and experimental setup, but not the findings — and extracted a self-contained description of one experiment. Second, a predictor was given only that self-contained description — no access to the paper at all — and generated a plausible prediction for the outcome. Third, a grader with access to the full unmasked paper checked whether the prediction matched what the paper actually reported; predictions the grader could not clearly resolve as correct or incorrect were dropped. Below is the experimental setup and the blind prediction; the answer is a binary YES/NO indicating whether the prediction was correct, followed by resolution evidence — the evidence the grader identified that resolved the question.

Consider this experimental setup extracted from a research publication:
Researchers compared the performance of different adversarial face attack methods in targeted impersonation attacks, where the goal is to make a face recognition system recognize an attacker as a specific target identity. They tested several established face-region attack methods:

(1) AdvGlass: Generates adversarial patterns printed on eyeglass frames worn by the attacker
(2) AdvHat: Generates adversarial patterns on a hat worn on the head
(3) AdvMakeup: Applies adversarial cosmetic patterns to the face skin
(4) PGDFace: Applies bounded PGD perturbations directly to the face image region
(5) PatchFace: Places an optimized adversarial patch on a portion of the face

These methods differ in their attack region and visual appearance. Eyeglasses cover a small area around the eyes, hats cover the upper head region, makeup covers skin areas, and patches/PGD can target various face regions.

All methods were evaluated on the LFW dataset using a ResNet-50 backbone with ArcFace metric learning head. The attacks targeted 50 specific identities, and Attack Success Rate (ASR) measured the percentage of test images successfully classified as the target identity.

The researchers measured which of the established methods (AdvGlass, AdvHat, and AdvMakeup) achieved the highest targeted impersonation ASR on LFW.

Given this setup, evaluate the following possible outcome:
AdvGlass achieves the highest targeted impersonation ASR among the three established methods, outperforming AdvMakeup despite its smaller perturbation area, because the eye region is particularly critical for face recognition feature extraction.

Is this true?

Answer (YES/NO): NO